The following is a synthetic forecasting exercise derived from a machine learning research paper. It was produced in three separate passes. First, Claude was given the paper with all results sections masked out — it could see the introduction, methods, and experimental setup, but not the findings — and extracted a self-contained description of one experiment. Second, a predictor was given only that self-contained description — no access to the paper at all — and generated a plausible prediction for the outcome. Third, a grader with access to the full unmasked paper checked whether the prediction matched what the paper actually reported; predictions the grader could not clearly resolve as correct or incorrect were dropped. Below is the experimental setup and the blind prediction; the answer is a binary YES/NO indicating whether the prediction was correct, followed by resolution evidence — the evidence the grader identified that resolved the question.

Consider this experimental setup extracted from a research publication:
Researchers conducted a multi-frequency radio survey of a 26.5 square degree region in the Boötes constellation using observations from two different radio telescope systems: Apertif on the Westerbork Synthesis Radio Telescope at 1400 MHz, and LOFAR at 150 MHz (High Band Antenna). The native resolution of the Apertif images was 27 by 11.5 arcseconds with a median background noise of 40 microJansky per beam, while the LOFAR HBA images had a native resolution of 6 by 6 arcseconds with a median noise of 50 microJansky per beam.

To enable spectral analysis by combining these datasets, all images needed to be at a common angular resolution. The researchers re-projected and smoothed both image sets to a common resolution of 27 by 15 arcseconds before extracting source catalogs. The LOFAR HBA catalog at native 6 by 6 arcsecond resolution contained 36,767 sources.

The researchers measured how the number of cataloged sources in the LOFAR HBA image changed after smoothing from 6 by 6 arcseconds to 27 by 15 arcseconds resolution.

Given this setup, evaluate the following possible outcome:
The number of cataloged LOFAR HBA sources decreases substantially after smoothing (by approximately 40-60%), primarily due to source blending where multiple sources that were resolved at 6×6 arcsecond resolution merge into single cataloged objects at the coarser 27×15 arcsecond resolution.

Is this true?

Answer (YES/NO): NO